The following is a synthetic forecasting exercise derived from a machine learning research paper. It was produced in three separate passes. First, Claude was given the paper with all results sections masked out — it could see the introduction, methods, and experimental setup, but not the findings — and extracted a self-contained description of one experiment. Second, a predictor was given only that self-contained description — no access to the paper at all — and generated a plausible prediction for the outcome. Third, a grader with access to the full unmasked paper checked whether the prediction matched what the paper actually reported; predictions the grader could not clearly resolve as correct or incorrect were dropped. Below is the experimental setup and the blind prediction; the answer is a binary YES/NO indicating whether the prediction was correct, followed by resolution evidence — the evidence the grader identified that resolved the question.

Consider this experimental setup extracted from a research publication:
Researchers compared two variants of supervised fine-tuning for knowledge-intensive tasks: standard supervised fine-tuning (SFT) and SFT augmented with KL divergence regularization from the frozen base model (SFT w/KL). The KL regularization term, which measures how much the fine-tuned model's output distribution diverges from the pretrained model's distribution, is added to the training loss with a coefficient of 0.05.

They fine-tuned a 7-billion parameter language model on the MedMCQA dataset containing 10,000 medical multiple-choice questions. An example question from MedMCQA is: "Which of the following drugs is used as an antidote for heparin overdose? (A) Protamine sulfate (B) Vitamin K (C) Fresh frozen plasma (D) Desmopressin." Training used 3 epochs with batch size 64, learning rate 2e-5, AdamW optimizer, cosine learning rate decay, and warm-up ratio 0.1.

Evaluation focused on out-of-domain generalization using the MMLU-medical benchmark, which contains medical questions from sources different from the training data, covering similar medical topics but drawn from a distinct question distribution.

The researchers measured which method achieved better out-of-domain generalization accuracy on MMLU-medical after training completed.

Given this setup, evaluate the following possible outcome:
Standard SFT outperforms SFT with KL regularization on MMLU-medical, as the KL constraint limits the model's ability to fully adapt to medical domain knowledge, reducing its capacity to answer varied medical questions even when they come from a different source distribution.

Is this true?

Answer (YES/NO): YES